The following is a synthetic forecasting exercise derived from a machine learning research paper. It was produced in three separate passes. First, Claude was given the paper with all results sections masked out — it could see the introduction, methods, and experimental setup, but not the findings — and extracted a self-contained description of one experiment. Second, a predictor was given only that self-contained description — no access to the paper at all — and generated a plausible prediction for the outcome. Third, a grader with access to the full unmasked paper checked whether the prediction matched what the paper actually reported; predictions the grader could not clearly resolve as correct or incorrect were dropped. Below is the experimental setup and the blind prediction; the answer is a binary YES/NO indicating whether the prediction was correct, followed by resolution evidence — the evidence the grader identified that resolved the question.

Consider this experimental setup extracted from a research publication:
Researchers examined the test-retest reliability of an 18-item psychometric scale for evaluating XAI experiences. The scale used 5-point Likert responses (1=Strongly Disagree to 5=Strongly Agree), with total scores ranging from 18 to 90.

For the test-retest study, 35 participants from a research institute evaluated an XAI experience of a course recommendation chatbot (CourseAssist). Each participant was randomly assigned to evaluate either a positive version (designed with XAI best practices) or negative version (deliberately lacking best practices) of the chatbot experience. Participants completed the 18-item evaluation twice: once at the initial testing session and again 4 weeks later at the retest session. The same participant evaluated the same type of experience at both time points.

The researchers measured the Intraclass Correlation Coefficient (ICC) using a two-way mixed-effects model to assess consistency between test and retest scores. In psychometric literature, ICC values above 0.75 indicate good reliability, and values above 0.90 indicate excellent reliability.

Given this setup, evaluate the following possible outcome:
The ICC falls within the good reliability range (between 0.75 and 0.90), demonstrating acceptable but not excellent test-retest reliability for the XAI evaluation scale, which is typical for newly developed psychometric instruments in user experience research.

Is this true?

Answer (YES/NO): YES